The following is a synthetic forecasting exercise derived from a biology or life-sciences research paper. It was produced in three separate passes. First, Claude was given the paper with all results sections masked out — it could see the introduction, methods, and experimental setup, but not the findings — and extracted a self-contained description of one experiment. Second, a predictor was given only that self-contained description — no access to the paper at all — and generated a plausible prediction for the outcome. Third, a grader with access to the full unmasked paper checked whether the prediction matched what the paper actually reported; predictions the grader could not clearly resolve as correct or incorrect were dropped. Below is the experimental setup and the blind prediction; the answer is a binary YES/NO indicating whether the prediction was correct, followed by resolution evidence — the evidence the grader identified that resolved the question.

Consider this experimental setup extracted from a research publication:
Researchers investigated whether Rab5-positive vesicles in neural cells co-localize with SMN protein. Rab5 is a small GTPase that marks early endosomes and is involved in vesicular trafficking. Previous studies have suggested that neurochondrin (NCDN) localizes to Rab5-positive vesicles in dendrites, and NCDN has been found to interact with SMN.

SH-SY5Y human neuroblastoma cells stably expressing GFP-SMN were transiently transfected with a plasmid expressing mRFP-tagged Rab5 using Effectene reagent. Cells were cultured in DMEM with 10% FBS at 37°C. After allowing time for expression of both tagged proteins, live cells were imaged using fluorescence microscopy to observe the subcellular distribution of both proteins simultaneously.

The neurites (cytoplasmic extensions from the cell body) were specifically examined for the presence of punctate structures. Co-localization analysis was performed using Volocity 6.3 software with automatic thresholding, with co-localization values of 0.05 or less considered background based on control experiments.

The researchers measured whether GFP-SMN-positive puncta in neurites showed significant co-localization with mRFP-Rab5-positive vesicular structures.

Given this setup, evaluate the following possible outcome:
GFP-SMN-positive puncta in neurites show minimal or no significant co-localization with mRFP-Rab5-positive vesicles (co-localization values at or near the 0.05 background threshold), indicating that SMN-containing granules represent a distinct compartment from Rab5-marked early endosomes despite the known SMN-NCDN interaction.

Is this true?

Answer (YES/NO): NO